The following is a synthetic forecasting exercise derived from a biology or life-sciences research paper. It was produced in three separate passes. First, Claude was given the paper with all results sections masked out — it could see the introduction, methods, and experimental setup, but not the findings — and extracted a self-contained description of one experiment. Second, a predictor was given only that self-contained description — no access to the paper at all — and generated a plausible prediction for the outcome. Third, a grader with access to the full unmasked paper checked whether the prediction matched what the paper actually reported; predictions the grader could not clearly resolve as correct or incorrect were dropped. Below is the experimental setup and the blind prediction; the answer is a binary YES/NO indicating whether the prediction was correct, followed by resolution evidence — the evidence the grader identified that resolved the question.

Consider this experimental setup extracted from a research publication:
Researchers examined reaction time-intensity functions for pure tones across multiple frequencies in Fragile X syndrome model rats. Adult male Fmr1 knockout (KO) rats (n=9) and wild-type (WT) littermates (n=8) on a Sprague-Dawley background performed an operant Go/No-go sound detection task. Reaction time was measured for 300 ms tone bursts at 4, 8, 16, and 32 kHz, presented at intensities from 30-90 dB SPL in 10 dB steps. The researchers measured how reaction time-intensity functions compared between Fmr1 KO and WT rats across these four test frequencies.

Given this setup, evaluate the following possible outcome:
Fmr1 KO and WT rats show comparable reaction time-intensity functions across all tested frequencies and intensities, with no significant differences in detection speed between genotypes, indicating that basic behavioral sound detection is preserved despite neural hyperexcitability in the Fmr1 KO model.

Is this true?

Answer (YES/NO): NO